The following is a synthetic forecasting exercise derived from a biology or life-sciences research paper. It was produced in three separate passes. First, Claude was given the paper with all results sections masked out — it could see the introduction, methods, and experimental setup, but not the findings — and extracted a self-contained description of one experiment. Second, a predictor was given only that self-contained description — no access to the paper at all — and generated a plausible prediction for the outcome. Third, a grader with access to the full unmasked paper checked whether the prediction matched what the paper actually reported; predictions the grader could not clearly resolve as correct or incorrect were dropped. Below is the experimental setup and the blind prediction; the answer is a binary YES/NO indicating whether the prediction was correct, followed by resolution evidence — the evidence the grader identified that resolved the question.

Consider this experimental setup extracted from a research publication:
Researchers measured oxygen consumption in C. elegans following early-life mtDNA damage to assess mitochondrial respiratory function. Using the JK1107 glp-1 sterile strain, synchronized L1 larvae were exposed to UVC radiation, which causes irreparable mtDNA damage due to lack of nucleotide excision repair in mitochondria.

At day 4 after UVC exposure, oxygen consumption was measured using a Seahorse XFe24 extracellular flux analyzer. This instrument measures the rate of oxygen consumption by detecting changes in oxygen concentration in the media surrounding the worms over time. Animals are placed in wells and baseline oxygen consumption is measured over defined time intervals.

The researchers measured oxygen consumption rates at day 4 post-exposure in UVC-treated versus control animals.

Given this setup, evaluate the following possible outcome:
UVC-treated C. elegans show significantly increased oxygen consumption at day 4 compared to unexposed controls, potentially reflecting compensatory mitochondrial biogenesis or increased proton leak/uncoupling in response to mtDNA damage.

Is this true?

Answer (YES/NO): YES